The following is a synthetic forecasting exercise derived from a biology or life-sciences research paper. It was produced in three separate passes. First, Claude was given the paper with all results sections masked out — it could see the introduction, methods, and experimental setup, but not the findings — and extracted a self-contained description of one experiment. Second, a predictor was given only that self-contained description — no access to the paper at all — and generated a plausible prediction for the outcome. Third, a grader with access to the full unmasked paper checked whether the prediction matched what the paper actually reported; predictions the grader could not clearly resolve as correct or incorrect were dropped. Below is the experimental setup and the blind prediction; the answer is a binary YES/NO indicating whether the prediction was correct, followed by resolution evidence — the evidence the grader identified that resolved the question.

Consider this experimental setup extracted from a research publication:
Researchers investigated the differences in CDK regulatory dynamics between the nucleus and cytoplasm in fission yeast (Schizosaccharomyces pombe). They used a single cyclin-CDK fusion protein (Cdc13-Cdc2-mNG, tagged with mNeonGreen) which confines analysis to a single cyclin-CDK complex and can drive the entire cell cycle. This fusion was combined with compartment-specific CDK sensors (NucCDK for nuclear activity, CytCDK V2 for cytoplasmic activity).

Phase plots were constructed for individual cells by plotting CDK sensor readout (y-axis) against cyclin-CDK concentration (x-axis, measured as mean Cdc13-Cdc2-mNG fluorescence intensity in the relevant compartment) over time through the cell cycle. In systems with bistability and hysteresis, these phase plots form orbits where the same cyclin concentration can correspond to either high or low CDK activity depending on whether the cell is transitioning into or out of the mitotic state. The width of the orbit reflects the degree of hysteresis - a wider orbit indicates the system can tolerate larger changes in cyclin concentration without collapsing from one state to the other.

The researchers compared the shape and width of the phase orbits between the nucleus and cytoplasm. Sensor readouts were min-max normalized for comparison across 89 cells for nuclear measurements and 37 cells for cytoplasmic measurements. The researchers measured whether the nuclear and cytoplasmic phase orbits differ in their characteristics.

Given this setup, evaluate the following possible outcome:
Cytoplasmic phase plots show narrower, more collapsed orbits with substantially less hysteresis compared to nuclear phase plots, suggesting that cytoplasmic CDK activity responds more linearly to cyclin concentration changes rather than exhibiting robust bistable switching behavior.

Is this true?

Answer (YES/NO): YES